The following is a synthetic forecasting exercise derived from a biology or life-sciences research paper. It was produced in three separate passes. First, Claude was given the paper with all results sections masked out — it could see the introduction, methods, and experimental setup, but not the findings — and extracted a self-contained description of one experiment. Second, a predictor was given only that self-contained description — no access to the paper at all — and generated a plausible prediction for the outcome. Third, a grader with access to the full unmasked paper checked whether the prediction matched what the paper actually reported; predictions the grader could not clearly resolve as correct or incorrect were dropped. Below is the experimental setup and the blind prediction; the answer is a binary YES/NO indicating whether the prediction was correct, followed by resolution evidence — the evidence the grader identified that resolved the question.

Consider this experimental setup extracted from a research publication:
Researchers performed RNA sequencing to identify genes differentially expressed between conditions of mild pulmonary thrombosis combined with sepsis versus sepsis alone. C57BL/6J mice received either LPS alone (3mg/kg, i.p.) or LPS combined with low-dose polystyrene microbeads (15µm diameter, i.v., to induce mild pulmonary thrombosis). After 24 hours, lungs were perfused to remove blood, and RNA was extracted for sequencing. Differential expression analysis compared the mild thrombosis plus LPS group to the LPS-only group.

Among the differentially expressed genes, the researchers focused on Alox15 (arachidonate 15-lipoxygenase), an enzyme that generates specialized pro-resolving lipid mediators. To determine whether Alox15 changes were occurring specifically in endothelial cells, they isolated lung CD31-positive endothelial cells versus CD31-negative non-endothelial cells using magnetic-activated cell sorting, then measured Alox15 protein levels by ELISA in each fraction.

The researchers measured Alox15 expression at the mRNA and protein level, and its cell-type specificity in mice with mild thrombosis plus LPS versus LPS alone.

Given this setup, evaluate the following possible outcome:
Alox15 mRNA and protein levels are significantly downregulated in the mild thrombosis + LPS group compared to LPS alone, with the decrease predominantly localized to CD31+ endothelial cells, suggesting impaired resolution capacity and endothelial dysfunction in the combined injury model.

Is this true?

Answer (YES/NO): NO